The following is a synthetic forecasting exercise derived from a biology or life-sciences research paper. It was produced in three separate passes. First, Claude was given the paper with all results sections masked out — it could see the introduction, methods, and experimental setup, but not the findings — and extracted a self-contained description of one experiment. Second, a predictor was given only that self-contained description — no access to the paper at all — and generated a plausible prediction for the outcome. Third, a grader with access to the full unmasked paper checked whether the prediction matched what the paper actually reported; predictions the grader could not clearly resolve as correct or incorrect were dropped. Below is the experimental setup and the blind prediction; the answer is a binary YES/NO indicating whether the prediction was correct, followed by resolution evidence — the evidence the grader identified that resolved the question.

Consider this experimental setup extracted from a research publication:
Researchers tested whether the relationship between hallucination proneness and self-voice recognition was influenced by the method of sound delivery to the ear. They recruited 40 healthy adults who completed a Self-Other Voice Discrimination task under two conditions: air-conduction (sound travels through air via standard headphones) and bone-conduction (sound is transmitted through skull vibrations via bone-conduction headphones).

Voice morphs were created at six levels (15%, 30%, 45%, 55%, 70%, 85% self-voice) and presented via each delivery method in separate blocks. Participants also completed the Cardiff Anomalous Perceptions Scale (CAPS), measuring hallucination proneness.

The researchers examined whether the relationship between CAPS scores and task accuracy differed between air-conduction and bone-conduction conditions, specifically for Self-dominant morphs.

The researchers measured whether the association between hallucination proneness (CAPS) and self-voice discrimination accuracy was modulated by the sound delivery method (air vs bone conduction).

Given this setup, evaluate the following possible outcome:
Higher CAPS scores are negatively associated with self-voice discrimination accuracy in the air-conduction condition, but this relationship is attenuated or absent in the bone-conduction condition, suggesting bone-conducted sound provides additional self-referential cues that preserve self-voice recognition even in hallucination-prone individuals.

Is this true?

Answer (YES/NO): YES